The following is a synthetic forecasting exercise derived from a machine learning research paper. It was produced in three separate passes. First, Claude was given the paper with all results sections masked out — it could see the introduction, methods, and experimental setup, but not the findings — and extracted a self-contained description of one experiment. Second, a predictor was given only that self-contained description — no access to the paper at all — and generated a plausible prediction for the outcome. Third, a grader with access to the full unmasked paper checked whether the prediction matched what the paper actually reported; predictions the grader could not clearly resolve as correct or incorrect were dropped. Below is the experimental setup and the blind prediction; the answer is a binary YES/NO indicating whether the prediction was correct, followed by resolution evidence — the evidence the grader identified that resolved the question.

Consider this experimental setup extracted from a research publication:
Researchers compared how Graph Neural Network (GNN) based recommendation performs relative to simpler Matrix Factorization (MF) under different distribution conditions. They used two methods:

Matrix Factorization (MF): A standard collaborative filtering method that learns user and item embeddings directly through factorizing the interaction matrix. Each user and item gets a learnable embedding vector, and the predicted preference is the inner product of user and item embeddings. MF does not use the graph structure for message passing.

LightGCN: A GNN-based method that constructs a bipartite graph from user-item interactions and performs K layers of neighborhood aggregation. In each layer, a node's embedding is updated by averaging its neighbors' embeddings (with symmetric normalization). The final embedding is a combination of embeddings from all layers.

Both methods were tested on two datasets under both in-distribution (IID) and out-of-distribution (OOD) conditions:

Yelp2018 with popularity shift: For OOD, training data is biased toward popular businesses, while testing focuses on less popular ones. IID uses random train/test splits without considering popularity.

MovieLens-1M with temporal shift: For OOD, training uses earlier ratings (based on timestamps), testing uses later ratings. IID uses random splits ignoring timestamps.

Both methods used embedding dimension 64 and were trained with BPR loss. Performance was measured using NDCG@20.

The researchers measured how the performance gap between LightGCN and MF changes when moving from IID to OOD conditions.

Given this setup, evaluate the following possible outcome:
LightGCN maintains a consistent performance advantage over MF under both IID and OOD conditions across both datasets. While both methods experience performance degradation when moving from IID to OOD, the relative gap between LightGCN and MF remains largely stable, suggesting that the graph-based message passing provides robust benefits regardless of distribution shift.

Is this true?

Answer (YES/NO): NO